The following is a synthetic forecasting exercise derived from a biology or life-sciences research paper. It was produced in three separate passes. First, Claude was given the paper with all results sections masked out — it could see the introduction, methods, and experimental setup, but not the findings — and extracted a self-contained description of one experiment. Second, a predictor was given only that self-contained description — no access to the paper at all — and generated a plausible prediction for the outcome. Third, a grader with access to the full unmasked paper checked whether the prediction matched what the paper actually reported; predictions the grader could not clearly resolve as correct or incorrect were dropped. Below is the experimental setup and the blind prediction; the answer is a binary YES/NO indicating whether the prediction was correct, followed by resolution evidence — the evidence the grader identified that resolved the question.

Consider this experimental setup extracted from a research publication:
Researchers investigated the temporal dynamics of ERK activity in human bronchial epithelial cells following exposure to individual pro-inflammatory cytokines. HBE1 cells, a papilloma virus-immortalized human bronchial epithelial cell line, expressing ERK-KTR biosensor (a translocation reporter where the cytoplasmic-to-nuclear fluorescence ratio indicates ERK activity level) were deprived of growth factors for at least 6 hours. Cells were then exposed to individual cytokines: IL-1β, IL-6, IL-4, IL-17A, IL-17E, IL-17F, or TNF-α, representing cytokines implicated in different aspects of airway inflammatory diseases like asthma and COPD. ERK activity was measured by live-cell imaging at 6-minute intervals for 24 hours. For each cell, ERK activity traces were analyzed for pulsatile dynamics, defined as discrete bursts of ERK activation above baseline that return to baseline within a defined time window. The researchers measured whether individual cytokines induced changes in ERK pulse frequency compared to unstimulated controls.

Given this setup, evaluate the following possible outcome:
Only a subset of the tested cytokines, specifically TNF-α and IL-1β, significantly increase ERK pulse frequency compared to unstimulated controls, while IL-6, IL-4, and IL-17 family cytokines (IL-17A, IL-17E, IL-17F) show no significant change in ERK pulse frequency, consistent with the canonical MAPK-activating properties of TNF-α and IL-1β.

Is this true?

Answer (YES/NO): NO